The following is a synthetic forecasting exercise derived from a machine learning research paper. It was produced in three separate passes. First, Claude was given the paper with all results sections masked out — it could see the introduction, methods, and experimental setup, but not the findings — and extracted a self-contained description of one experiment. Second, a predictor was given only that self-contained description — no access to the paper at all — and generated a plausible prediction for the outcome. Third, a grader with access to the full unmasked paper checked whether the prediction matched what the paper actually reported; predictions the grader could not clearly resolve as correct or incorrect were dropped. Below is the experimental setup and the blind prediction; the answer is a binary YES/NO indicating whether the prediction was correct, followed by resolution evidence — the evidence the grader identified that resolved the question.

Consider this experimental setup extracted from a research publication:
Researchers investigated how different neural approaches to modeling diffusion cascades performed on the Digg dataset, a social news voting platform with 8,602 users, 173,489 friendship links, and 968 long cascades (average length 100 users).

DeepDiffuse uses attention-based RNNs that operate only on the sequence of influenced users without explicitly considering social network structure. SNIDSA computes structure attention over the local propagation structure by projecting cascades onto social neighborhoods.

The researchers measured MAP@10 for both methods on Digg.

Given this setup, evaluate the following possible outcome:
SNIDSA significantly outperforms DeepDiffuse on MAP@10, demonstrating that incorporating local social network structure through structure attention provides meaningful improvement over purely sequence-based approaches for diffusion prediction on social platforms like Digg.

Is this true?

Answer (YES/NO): NO